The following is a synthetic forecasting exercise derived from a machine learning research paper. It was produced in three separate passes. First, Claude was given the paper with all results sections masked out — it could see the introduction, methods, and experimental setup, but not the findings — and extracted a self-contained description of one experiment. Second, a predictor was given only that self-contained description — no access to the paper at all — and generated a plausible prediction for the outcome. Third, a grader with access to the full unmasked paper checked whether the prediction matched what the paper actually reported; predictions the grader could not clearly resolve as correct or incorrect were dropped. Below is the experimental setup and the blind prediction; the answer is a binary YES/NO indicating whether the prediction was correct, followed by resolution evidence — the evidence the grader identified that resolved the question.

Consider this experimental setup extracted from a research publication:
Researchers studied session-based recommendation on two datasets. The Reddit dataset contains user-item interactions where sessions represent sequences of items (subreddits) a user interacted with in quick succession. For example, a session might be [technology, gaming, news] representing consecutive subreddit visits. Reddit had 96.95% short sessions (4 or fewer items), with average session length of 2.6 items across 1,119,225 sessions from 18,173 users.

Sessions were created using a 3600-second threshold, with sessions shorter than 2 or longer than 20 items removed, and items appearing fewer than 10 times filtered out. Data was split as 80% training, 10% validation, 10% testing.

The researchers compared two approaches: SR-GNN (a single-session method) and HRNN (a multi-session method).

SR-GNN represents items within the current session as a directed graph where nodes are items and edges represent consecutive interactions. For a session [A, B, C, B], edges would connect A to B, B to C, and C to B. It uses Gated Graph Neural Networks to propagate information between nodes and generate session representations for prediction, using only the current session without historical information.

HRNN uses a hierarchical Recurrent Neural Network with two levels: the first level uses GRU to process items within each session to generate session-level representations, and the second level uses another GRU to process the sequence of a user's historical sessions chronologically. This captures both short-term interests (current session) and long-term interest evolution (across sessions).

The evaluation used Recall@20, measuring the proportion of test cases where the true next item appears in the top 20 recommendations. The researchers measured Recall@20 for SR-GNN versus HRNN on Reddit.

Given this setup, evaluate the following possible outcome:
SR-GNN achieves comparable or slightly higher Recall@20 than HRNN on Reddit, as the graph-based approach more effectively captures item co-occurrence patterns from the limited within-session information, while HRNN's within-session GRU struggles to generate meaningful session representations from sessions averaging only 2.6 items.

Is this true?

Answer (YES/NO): NO